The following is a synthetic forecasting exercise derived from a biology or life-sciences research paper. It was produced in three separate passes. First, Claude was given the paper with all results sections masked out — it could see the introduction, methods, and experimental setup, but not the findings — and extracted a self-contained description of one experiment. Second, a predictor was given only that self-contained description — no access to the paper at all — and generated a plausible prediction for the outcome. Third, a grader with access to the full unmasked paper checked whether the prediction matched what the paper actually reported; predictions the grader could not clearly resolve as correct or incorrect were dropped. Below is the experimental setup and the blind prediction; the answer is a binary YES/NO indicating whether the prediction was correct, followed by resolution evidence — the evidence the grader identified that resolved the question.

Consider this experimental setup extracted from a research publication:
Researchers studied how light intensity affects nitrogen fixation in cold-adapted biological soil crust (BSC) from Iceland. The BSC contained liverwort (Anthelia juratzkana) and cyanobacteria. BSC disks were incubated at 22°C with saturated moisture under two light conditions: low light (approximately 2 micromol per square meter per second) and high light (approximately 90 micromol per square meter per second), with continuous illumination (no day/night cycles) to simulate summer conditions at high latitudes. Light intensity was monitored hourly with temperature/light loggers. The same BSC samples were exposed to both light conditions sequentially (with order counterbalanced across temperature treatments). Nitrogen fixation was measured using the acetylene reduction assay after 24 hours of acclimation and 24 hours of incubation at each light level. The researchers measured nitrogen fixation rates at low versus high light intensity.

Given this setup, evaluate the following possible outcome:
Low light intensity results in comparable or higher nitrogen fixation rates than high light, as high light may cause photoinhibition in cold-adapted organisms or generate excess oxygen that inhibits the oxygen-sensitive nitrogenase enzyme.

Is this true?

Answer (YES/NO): NO